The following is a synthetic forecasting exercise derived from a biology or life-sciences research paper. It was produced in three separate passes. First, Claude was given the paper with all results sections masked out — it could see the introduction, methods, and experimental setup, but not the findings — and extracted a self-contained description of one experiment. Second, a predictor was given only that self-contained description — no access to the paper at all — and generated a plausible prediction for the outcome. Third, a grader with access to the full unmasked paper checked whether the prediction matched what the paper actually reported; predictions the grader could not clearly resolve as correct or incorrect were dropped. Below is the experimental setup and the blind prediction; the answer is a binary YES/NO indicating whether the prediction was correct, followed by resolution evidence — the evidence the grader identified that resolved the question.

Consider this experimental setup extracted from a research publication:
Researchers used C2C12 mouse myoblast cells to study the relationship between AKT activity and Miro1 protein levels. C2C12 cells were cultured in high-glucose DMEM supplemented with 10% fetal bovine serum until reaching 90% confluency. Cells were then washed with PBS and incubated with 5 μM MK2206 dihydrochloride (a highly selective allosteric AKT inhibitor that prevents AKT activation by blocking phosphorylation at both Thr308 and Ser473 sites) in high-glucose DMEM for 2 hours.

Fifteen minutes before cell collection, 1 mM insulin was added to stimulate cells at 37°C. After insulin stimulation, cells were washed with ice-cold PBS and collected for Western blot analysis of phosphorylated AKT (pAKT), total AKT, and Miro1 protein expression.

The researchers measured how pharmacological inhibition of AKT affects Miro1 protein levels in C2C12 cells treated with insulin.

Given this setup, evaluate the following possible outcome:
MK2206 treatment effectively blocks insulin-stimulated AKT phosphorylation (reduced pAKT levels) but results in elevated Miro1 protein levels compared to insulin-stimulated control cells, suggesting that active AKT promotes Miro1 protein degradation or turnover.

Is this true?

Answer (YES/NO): YES